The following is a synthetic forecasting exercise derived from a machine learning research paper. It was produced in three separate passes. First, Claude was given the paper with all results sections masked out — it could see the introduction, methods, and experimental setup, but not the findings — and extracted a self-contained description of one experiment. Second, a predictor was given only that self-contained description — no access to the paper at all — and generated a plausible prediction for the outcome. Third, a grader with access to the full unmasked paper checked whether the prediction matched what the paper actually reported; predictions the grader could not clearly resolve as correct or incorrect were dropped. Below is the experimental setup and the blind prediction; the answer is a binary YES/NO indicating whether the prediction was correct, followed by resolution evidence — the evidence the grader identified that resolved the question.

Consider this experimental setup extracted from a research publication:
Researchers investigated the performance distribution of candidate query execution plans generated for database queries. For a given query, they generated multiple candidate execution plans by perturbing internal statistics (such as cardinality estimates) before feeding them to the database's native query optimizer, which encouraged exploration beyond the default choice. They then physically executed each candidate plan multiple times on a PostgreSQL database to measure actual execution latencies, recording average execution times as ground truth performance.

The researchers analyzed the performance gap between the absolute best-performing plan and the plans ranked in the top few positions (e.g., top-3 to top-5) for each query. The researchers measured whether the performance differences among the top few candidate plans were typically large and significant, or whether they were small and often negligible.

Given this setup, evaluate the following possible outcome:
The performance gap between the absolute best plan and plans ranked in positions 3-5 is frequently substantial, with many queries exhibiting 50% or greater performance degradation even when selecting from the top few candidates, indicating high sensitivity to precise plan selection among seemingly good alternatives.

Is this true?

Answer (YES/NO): NO